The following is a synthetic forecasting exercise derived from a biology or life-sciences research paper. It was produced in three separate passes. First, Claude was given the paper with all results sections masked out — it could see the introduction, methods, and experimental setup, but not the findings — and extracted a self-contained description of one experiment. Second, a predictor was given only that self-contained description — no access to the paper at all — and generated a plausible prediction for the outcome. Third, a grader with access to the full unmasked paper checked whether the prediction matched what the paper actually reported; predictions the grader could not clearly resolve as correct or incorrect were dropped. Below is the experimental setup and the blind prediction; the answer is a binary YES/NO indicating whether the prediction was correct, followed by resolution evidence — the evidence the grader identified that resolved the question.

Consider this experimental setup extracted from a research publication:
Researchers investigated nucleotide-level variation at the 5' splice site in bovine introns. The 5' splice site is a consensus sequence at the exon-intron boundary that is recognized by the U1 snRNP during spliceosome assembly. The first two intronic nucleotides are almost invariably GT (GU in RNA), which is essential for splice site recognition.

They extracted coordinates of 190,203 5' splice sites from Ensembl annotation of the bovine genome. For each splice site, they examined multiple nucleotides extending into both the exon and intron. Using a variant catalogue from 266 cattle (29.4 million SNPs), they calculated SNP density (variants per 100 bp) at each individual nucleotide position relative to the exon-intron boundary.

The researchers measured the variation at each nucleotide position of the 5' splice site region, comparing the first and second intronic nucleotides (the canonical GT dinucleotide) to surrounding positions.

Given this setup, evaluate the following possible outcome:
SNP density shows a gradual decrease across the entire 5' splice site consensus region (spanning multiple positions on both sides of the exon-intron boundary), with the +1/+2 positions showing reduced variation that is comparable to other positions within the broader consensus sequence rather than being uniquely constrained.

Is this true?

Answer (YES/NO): NO